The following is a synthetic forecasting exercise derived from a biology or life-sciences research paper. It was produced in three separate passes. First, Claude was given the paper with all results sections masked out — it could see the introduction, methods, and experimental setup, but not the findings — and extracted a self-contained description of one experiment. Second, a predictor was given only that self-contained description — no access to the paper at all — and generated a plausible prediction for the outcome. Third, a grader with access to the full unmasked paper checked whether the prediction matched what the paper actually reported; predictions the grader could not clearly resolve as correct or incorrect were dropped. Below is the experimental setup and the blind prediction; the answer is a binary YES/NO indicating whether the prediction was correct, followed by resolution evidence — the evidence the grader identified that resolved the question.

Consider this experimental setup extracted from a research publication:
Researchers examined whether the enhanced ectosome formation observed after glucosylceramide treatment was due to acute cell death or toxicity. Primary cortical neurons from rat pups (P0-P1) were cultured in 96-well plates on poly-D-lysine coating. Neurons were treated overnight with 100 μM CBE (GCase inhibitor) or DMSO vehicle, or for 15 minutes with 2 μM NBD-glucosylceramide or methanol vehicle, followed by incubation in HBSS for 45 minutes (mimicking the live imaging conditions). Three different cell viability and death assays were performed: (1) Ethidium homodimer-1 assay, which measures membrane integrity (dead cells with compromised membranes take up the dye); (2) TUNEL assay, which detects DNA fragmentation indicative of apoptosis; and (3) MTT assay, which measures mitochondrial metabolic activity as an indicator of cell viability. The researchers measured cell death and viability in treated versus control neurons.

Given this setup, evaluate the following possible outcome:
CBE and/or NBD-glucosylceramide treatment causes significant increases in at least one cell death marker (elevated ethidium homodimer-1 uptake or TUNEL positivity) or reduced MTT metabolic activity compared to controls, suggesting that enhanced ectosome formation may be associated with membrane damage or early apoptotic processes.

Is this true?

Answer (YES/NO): NO